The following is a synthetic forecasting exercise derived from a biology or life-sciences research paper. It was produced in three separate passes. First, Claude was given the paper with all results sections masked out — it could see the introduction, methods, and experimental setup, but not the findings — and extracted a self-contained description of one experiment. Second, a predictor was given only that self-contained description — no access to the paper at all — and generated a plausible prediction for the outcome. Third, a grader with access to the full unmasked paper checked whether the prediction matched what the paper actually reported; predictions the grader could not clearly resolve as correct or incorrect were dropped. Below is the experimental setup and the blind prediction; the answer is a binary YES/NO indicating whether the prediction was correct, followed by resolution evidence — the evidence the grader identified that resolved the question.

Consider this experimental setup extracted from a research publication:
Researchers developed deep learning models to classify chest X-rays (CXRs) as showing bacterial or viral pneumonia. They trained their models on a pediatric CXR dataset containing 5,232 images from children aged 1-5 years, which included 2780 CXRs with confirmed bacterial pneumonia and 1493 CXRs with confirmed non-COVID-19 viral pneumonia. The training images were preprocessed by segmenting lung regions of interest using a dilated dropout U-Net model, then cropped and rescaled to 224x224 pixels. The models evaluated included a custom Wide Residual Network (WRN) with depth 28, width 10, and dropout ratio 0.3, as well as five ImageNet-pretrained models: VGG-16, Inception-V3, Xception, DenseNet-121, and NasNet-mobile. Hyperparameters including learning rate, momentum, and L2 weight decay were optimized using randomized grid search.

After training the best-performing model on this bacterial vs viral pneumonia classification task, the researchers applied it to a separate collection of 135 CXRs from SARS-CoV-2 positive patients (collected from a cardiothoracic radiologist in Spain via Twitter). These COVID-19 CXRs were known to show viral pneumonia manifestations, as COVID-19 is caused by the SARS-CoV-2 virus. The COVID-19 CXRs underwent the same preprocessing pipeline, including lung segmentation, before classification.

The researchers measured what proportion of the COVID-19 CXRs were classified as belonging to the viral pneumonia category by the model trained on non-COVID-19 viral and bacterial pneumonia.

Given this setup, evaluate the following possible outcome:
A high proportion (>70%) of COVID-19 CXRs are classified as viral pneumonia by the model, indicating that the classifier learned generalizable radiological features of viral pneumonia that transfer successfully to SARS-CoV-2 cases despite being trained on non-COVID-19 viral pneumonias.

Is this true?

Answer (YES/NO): NO